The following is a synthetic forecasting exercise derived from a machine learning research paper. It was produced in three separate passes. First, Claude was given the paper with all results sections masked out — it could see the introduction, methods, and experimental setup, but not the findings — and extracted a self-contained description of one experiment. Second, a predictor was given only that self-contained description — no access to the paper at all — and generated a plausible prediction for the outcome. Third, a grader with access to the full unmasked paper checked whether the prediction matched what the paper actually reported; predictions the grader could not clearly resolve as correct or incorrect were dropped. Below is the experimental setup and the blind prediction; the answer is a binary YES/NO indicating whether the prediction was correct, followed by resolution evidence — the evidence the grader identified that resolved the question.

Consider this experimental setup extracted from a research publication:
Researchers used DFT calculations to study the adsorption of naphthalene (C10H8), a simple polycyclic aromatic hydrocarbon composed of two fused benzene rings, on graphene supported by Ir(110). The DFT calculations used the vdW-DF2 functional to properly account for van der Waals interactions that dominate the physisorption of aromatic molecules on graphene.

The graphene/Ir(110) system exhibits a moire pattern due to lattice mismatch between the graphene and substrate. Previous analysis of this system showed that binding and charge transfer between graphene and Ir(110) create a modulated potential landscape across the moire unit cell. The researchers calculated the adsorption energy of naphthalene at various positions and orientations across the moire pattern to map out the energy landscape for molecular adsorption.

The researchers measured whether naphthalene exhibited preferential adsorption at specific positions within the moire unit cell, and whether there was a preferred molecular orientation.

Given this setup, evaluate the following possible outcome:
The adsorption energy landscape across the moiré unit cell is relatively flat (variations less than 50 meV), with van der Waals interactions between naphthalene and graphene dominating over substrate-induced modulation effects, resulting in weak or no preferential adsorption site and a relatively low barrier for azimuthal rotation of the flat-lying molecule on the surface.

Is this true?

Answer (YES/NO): NO